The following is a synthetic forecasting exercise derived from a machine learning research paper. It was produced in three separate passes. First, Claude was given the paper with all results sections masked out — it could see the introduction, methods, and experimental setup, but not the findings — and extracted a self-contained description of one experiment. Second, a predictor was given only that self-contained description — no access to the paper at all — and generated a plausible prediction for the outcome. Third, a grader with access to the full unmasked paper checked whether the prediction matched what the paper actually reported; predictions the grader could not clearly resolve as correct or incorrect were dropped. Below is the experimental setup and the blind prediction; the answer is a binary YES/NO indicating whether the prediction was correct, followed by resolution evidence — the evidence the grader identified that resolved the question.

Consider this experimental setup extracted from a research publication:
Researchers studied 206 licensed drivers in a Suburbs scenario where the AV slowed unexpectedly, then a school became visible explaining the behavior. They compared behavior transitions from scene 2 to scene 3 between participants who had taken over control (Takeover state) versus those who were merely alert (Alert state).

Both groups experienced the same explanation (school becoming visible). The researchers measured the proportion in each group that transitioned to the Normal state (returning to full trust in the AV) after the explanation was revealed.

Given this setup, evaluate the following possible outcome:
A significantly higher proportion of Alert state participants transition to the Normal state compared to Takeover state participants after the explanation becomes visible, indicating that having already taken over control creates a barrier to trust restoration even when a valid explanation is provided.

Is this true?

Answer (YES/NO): YES